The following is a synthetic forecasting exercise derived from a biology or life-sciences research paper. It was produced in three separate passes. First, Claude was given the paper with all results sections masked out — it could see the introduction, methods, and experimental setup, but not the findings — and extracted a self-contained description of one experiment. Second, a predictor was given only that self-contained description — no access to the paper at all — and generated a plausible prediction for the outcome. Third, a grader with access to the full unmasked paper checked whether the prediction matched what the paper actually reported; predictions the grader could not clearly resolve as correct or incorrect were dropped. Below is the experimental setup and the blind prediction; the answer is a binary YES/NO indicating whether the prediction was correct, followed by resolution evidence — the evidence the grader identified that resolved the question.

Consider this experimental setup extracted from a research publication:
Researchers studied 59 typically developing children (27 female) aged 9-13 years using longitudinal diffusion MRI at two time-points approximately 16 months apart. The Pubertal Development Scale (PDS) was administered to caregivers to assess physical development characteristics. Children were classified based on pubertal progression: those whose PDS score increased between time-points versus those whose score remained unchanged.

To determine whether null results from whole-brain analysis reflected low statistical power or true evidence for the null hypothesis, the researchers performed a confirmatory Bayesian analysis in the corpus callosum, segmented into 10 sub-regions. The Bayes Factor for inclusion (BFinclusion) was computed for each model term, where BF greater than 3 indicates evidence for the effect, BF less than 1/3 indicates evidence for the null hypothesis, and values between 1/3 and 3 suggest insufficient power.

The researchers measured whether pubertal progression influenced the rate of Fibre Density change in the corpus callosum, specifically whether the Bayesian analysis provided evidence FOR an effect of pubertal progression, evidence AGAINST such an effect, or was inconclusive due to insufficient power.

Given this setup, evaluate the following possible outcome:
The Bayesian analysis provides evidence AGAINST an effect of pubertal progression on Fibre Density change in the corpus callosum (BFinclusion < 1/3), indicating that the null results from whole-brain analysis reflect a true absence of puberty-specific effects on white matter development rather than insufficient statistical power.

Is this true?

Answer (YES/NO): YES